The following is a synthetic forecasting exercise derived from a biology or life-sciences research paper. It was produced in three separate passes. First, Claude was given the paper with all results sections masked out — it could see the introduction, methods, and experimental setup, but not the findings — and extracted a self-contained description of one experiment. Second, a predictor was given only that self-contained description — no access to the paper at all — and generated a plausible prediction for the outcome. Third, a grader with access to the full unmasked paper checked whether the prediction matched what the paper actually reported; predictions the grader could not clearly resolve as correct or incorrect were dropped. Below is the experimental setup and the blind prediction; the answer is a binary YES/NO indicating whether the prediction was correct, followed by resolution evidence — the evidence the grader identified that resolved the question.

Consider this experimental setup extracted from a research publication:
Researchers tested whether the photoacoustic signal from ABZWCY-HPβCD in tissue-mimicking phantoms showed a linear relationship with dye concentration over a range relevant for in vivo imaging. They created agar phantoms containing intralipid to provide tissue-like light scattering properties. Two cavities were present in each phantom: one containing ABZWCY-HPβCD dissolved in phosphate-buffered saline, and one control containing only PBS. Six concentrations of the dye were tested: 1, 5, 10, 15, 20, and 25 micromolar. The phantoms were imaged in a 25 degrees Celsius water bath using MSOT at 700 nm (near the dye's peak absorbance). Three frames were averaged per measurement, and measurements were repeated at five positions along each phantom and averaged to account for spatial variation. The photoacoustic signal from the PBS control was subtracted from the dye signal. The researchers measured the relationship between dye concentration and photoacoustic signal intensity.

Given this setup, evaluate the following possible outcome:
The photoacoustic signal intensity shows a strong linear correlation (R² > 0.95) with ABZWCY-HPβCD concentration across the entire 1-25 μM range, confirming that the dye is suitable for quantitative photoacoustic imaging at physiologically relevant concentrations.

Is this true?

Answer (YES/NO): YES